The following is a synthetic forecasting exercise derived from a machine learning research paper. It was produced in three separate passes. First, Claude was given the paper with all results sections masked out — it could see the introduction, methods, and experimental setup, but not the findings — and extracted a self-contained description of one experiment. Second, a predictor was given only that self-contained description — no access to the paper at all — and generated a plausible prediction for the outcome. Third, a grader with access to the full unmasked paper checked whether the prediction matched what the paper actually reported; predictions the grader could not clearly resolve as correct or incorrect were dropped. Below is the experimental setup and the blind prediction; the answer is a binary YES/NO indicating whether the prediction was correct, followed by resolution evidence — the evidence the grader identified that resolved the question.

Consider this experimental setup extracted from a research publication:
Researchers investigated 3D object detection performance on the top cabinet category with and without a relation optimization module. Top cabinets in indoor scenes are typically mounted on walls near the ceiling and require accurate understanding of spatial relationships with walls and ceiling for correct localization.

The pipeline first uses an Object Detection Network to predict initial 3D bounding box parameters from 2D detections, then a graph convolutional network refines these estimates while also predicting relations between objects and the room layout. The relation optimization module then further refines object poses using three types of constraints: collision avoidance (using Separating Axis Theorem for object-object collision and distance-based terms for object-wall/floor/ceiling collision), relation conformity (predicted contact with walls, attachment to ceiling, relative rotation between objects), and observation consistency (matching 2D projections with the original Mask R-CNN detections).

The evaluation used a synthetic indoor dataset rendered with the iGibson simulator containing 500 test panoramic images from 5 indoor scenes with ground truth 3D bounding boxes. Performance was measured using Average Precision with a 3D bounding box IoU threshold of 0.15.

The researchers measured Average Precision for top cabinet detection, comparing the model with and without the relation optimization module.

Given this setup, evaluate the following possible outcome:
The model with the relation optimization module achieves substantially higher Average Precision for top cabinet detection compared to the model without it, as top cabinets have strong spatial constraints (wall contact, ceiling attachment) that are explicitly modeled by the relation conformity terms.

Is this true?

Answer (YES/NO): YES